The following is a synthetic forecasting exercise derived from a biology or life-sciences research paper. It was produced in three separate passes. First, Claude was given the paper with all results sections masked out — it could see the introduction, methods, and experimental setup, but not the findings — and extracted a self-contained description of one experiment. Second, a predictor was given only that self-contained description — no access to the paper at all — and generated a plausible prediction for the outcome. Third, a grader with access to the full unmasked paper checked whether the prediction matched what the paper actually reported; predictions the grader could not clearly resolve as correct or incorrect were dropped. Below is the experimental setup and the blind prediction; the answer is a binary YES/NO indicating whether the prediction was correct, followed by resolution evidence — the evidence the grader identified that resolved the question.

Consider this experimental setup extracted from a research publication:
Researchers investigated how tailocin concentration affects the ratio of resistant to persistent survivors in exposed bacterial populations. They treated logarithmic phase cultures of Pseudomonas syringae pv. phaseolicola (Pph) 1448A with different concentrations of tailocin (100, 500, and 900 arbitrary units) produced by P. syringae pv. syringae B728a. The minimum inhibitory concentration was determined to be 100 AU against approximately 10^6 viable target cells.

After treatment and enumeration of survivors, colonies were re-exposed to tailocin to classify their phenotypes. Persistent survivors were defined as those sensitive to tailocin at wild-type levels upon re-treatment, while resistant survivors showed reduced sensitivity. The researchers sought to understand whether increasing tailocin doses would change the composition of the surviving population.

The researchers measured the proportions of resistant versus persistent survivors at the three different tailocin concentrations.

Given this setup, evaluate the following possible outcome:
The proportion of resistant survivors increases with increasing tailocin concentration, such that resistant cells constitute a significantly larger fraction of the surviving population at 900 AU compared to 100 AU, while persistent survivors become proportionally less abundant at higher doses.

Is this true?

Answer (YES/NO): YES